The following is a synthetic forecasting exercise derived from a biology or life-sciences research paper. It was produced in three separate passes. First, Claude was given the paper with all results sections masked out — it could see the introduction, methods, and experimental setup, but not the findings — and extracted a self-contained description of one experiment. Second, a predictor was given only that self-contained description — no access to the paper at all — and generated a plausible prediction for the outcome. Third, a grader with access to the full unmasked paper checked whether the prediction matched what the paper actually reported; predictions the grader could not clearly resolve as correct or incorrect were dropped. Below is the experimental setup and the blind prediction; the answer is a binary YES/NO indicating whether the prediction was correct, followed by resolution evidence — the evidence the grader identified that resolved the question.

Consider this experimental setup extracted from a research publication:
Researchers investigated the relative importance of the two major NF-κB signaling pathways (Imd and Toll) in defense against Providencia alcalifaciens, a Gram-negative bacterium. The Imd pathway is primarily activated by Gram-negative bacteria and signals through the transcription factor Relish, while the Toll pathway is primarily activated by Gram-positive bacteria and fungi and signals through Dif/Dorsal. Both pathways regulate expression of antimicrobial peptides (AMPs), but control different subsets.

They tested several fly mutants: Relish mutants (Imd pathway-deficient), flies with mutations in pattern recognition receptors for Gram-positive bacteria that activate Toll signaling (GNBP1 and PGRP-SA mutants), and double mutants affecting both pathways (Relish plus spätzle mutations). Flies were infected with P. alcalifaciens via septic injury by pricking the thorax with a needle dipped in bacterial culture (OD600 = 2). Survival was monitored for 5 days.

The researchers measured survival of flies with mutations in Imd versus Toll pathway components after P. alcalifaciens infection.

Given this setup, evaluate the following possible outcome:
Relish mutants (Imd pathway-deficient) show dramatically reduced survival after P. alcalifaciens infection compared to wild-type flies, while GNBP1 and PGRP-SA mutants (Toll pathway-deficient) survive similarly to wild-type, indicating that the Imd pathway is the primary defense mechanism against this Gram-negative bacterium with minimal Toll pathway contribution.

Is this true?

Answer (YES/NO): YES